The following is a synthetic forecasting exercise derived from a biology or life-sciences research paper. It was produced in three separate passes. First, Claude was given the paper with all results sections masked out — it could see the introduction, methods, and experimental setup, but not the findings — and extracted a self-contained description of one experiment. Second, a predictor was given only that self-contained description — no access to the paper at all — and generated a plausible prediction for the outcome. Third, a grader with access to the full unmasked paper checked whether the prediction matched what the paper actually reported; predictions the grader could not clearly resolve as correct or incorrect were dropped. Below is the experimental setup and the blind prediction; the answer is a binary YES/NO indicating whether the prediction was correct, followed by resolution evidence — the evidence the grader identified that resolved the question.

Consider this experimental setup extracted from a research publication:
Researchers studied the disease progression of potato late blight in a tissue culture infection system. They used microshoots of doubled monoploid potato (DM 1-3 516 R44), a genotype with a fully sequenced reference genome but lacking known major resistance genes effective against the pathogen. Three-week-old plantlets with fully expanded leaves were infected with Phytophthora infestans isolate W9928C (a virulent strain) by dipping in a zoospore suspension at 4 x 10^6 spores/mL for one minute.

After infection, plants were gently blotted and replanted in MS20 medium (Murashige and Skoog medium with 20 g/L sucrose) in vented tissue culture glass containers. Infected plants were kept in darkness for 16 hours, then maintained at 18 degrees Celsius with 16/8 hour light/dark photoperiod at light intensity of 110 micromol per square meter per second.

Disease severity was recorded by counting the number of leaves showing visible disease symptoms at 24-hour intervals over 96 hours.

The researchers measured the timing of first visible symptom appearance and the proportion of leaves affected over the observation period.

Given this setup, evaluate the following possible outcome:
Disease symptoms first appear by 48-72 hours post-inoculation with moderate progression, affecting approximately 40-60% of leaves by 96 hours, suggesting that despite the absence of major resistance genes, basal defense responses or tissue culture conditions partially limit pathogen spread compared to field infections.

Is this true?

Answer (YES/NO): NO